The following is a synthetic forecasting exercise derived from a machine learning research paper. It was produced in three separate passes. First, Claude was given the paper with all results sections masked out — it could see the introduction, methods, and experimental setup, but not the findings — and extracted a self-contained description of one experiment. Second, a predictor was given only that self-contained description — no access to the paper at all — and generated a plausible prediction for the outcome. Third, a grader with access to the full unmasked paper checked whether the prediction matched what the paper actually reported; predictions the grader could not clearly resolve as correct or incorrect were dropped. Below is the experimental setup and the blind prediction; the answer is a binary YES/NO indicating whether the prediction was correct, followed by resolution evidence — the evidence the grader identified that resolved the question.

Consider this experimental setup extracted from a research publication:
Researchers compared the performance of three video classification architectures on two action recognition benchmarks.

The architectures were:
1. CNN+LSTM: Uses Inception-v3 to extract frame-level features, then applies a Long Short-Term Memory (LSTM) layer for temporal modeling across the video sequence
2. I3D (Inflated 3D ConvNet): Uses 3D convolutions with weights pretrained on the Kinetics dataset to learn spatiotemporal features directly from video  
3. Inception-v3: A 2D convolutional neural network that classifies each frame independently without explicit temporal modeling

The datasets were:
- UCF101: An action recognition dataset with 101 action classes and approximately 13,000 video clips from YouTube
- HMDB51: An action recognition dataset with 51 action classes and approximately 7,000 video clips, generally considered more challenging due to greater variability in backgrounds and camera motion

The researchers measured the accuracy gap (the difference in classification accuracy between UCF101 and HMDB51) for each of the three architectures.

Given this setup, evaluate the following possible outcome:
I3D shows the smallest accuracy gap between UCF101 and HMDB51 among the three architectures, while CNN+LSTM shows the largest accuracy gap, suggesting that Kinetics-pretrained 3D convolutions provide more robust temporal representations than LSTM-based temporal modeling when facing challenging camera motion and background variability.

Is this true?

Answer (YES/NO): YES